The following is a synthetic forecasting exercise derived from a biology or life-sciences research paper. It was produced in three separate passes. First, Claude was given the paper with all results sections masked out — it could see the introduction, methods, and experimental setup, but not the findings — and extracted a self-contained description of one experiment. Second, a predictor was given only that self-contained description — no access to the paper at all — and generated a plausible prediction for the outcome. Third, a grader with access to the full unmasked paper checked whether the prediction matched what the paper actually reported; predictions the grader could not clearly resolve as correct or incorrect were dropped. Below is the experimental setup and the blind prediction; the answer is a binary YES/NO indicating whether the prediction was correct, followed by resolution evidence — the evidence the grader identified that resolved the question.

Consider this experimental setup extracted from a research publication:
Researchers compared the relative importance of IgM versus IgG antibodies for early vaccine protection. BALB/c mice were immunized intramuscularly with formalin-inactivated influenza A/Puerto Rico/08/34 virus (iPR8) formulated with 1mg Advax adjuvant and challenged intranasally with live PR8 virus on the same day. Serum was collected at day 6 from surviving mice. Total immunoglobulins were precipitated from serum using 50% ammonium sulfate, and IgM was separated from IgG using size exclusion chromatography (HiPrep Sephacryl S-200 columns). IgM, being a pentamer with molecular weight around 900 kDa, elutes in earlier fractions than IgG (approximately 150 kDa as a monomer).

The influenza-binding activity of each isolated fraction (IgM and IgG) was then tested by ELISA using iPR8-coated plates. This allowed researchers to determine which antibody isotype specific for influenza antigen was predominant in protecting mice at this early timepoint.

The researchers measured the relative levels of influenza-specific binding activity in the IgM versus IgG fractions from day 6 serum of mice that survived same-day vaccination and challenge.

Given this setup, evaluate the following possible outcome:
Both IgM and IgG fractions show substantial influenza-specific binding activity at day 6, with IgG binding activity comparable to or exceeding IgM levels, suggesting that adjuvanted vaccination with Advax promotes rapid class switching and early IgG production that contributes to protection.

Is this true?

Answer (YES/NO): NO